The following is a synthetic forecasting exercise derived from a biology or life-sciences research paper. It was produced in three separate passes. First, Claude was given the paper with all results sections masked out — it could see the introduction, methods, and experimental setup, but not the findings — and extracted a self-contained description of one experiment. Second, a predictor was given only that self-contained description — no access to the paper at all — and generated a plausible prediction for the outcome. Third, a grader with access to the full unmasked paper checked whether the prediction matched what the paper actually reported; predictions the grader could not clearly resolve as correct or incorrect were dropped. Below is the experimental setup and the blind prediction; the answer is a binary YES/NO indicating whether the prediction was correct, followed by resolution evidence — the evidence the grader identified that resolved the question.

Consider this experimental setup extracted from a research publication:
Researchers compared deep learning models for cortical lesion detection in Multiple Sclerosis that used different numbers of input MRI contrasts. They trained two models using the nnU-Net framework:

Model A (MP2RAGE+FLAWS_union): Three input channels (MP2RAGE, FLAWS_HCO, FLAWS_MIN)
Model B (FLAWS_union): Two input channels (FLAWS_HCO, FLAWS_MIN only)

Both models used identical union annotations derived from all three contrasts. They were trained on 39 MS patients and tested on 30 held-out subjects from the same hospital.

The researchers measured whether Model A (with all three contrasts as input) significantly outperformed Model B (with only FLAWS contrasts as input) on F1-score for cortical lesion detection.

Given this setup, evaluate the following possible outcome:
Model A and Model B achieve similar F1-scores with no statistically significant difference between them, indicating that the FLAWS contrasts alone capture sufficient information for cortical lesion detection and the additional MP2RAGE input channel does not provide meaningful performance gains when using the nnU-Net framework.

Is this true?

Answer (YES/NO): YES